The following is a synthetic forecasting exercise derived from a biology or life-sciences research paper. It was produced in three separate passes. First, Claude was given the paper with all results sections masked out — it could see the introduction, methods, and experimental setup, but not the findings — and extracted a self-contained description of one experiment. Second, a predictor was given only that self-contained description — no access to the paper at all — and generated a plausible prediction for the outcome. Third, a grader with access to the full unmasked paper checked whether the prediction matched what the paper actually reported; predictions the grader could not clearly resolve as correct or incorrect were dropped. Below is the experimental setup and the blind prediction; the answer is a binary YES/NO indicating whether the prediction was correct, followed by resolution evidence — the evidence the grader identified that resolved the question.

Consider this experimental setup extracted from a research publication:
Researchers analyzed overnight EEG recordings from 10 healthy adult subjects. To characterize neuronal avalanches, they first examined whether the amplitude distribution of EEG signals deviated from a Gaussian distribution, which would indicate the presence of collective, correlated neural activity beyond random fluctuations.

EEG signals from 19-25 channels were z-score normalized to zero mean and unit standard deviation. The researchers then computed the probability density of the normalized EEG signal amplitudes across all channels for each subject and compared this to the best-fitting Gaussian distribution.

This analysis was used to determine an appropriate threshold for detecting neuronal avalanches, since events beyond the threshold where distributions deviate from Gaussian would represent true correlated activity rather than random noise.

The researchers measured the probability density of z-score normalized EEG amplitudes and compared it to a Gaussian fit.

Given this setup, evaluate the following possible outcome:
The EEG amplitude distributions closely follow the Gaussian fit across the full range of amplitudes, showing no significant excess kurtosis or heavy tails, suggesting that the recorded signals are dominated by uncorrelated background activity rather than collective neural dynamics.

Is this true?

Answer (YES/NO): NO